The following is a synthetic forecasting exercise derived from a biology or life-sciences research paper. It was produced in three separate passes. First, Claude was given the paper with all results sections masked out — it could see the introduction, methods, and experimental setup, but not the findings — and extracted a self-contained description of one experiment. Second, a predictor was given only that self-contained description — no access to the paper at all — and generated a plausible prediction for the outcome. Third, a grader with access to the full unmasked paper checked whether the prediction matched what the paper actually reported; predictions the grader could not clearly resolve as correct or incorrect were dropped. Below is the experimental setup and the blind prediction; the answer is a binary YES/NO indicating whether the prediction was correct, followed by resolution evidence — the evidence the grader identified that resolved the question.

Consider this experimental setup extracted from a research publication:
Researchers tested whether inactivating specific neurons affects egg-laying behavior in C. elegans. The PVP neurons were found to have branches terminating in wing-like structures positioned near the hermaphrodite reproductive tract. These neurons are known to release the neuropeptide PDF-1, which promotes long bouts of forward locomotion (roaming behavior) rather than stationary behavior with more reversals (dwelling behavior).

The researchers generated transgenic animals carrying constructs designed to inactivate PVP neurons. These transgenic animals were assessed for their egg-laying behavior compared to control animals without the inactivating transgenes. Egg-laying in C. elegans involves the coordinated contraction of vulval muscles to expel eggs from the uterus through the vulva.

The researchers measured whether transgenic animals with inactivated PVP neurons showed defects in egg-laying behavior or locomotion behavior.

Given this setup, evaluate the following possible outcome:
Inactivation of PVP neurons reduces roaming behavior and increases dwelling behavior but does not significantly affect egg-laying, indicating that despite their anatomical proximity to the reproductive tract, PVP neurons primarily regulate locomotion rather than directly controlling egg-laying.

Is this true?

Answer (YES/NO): YES